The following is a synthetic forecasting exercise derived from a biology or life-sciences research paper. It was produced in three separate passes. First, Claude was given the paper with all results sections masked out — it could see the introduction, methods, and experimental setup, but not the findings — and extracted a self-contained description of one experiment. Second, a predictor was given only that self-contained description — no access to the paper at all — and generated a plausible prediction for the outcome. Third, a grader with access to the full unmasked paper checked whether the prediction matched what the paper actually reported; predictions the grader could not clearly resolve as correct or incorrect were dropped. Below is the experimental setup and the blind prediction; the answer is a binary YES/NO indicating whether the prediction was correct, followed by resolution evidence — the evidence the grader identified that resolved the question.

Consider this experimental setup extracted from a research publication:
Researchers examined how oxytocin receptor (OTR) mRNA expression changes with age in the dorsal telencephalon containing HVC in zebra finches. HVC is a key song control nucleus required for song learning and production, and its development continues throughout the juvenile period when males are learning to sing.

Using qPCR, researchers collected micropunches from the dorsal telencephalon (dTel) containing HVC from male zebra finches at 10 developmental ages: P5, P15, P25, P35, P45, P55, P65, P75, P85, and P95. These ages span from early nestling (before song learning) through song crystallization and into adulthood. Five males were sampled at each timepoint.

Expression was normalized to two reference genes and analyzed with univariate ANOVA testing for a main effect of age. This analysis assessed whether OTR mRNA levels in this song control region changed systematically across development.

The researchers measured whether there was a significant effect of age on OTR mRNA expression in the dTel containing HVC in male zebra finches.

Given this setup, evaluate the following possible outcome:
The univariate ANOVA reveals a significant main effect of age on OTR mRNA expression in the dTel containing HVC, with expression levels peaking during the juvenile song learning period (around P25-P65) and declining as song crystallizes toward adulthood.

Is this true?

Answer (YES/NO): NO